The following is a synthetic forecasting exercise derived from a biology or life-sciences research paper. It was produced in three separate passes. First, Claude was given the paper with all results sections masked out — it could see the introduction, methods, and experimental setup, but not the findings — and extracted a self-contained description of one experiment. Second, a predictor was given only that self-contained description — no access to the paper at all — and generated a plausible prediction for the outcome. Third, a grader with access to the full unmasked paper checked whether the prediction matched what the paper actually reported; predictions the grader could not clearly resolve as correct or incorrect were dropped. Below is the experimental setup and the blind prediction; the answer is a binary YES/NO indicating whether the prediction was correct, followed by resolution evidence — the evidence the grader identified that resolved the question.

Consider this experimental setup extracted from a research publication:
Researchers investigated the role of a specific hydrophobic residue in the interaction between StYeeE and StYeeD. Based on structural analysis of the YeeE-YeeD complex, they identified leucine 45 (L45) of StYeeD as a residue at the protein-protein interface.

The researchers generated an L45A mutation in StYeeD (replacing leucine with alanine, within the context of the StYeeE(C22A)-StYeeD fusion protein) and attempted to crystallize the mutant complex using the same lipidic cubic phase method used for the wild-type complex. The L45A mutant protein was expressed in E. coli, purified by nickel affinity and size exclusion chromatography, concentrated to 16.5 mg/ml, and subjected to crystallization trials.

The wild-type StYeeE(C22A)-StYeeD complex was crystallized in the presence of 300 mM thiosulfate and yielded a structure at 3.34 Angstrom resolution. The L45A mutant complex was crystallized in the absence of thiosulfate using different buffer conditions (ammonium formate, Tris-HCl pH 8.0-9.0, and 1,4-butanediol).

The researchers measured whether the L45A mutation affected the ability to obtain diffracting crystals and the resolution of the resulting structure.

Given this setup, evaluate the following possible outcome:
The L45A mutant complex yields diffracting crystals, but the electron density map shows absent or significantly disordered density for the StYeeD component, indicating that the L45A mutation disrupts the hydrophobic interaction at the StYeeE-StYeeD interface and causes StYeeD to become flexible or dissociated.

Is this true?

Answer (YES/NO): NO